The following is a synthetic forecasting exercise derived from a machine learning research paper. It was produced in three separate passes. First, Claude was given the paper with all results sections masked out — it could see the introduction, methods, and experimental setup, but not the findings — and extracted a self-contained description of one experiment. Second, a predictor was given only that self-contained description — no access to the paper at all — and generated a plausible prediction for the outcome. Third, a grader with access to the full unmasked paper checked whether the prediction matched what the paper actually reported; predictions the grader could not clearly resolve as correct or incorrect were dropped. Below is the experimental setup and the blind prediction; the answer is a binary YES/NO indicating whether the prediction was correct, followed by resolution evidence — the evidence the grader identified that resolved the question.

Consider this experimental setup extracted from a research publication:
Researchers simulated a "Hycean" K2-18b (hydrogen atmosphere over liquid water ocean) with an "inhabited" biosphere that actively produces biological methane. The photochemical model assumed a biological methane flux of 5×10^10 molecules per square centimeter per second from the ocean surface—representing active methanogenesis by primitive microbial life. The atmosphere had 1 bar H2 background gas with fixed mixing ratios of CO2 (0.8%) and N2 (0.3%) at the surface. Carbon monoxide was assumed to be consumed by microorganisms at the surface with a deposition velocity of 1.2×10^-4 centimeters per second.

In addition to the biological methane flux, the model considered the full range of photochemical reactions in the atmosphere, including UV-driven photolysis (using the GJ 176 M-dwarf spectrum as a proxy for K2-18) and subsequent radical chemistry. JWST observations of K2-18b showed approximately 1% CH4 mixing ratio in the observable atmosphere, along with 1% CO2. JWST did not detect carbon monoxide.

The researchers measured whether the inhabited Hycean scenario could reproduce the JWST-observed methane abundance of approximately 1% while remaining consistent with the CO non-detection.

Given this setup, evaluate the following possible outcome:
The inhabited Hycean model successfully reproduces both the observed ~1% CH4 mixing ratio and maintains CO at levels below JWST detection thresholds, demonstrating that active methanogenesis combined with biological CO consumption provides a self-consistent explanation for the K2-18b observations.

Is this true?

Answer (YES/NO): YES